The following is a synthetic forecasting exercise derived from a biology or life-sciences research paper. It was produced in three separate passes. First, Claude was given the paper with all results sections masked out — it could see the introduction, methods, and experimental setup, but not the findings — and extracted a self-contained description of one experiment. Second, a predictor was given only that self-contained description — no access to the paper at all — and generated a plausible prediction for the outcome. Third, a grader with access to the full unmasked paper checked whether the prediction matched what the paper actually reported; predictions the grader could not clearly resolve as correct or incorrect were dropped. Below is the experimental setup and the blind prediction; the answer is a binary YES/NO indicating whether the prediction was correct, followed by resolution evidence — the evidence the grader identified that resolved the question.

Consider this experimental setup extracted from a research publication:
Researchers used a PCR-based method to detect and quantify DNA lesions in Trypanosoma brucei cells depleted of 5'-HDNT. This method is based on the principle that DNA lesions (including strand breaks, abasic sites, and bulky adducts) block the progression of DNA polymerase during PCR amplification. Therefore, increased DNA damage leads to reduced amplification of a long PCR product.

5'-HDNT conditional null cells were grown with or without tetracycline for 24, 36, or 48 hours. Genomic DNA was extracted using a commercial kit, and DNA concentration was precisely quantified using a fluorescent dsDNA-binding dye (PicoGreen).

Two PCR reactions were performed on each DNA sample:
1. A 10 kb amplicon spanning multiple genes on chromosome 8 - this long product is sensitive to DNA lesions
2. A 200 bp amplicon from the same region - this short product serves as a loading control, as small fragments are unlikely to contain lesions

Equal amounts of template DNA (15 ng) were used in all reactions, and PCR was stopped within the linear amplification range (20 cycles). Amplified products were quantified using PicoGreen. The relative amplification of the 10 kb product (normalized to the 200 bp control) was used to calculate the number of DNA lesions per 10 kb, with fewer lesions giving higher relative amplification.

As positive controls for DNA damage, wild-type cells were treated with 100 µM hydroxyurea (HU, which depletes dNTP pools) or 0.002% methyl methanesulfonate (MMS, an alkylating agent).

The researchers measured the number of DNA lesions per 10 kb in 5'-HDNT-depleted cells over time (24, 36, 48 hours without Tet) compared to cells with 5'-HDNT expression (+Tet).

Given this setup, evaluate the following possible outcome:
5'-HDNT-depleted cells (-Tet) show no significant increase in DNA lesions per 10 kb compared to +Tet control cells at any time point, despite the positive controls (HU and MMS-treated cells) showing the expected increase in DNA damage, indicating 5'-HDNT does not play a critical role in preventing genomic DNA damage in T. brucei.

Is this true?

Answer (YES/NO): NO